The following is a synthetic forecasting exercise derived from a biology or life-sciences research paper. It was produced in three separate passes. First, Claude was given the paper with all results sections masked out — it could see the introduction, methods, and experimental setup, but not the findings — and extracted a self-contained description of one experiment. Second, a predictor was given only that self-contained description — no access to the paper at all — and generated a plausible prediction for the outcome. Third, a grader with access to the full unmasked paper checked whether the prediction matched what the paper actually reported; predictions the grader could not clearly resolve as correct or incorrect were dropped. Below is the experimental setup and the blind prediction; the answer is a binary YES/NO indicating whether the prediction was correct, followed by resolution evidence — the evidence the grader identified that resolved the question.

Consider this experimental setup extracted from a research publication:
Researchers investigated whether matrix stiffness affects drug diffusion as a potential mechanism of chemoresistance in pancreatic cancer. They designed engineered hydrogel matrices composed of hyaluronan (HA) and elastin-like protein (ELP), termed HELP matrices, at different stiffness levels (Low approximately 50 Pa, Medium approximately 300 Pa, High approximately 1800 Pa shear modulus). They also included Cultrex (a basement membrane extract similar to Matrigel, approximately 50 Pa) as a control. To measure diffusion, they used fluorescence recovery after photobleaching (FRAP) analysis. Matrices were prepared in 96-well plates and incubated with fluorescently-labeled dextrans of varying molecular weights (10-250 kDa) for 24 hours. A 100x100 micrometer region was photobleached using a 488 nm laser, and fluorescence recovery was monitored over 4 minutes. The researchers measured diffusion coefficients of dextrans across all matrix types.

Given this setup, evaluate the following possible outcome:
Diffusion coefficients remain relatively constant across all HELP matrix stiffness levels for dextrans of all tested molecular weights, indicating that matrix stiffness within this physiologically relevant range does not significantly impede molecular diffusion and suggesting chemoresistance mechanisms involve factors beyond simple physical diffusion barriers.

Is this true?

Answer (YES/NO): YES